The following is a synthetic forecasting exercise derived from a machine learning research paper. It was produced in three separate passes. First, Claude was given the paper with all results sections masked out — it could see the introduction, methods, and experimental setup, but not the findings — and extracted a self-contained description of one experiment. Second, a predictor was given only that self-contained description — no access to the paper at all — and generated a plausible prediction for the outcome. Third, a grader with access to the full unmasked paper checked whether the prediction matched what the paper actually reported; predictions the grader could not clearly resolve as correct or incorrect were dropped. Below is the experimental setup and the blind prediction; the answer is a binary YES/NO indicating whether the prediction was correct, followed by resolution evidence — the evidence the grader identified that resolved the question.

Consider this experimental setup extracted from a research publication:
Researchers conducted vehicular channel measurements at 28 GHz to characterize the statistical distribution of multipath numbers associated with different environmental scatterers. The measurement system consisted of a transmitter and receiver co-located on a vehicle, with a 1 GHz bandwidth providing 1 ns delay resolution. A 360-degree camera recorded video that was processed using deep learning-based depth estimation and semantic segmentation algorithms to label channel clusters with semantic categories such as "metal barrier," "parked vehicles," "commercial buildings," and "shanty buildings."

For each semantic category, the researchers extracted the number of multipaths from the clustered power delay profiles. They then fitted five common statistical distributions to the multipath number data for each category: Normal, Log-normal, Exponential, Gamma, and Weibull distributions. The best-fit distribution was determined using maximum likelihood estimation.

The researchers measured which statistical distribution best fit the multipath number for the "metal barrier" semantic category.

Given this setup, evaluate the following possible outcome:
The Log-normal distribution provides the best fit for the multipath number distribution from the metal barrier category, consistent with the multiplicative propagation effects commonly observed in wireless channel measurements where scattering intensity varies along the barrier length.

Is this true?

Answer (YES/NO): NO